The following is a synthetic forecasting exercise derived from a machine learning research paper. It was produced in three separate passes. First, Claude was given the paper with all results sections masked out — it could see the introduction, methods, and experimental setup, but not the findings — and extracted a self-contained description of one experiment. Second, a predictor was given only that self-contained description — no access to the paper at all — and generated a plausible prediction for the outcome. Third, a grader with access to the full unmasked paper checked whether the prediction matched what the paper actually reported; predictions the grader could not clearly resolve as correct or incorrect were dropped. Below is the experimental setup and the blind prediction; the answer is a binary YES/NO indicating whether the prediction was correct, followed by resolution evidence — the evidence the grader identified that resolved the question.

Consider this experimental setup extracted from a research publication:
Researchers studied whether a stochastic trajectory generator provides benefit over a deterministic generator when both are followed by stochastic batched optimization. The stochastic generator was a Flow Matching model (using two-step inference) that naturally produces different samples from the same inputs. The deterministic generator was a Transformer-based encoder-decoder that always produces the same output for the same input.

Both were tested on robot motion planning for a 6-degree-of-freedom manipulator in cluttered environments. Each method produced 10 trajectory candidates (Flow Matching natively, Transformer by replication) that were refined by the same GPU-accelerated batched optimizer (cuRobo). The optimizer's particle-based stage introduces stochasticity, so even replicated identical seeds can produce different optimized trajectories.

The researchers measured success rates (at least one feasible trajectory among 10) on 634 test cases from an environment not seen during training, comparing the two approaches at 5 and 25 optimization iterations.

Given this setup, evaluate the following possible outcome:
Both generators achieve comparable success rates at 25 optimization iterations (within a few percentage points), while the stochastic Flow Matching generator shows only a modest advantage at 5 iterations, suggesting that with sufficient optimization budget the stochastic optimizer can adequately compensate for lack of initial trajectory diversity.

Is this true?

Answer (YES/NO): NO